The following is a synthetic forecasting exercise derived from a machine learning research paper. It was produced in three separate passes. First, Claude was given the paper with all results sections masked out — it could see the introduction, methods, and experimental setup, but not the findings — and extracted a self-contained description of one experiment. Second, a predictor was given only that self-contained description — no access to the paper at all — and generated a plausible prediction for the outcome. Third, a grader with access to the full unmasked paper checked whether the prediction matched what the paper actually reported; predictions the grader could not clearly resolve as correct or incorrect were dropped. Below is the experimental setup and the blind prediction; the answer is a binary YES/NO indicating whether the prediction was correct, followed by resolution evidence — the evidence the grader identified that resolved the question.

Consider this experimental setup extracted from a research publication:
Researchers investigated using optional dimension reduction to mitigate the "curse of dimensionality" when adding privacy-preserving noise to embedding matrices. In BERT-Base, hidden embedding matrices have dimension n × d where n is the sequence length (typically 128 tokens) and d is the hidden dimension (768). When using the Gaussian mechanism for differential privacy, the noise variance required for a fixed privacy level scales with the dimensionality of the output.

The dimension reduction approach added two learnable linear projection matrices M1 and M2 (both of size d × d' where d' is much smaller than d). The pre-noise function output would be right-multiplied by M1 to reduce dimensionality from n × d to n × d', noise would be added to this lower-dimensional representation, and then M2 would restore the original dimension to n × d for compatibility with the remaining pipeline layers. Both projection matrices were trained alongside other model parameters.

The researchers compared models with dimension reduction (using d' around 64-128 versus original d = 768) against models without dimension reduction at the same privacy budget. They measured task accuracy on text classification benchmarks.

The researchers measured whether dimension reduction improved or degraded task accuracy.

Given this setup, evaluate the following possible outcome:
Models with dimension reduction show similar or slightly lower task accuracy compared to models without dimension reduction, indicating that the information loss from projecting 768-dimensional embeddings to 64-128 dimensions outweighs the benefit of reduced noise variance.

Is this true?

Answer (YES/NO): NO